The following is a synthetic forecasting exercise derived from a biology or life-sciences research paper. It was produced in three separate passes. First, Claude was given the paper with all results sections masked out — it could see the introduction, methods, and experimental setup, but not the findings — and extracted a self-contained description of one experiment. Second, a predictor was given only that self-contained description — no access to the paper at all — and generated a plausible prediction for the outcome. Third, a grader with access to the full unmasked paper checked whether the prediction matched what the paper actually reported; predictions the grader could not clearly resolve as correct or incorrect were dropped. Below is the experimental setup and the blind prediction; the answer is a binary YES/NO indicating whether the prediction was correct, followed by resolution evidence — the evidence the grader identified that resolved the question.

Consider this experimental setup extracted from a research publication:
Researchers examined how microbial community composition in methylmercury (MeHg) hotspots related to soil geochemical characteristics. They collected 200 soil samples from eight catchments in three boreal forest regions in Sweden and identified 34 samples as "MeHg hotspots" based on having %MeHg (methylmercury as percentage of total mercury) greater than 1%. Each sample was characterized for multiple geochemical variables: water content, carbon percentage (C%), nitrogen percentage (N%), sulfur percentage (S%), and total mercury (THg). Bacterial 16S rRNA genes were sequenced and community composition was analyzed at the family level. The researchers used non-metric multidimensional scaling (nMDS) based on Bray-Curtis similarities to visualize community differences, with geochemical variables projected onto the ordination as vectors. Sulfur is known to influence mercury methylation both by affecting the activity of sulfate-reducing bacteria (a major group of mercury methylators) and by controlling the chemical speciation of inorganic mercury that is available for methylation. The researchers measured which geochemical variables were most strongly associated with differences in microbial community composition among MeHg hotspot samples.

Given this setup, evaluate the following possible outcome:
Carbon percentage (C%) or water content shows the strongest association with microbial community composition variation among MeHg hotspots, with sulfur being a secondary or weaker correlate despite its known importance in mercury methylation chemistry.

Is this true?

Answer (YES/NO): NO